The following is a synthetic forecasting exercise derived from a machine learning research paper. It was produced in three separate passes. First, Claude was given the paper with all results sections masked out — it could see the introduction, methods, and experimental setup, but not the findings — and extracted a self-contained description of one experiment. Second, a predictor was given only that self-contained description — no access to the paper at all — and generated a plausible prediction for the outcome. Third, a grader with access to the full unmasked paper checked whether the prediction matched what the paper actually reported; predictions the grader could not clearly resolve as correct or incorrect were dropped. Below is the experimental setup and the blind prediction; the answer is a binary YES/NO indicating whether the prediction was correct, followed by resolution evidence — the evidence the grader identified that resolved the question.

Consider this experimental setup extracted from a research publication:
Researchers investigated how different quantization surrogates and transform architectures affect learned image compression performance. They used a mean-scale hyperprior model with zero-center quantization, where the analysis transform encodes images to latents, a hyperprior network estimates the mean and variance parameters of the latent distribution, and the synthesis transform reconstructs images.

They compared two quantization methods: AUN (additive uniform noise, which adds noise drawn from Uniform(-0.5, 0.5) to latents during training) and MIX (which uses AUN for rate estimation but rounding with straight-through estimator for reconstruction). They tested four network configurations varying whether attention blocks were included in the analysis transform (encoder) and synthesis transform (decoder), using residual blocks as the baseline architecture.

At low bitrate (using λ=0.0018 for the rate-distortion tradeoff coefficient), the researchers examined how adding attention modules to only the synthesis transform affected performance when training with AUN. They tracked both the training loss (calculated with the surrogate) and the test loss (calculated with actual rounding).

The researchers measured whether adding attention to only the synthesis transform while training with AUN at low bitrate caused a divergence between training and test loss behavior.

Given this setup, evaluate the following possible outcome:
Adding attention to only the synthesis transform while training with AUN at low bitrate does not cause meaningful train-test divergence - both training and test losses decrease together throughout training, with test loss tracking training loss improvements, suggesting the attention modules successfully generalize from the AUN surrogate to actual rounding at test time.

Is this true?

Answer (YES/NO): NO